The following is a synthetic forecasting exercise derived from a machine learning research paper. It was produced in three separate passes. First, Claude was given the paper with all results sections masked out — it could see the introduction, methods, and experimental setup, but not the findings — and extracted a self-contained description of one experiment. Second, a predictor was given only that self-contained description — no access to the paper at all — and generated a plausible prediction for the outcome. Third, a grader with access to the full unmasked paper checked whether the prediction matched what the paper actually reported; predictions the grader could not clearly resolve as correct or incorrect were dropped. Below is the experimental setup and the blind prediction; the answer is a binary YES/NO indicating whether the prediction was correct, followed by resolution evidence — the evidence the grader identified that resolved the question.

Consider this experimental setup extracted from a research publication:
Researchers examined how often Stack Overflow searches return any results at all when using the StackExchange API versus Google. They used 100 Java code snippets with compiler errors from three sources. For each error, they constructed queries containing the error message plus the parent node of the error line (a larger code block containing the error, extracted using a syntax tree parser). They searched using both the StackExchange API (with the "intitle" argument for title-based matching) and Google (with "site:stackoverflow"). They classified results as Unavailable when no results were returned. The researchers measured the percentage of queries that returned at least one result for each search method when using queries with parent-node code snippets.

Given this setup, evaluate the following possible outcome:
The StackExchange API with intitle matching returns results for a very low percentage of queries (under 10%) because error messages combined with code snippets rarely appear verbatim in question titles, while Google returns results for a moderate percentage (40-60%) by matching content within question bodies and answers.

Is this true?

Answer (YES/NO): NO